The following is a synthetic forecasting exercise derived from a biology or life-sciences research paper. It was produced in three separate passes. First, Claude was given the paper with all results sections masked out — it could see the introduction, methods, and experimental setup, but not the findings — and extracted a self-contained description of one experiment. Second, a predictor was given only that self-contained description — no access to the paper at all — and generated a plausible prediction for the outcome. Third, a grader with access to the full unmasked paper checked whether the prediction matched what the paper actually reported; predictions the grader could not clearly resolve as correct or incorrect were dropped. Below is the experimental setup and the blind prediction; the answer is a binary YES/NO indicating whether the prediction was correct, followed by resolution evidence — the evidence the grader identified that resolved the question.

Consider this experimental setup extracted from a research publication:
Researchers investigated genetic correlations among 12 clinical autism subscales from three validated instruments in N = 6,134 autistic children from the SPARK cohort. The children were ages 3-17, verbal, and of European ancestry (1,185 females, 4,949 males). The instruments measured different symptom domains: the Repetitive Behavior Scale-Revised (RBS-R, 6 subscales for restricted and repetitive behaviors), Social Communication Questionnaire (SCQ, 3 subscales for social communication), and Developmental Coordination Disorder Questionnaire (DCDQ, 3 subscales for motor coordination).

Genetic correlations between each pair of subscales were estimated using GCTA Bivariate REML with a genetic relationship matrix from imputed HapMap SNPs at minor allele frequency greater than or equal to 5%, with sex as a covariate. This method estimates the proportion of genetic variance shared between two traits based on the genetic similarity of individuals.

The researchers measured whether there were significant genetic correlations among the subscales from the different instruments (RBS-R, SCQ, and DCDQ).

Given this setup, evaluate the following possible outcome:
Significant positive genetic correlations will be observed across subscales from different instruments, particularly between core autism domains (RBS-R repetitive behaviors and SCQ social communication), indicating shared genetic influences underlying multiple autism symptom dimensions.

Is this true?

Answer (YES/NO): NO